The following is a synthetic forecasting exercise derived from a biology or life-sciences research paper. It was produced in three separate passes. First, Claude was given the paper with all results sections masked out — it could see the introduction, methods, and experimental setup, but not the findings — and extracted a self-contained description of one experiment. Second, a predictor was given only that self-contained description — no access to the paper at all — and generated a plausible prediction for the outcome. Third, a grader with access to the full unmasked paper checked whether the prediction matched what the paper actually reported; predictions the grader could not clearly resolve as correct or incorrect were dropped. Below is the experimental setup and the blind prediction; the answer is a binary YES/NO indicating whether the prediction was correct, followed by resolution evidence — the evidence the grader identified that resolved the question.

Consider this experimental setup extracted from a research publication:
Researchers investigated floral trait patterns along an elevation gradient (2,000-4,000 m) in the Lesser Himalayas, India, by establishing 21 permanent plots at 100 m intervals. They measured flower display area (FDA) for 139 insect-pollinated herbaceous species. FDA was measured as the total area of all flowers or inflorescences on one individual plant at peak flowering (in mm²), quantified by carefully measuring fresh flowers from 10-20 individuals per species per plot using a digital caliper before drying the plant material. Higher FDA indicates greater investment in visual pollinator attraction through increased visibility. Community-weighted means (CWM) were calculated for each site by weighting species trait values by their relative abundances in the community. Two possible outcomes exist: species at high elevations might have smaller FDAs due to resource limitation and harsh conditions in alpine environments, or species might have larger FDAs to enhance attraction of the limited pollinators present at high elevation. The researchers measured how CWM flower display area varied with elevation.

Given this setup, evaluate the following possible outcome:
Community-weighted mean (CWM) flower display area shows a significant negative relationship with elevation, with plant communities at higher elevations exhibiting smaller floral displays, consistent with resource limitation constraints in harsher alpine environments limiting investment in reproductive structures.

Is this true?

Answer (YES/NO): NO